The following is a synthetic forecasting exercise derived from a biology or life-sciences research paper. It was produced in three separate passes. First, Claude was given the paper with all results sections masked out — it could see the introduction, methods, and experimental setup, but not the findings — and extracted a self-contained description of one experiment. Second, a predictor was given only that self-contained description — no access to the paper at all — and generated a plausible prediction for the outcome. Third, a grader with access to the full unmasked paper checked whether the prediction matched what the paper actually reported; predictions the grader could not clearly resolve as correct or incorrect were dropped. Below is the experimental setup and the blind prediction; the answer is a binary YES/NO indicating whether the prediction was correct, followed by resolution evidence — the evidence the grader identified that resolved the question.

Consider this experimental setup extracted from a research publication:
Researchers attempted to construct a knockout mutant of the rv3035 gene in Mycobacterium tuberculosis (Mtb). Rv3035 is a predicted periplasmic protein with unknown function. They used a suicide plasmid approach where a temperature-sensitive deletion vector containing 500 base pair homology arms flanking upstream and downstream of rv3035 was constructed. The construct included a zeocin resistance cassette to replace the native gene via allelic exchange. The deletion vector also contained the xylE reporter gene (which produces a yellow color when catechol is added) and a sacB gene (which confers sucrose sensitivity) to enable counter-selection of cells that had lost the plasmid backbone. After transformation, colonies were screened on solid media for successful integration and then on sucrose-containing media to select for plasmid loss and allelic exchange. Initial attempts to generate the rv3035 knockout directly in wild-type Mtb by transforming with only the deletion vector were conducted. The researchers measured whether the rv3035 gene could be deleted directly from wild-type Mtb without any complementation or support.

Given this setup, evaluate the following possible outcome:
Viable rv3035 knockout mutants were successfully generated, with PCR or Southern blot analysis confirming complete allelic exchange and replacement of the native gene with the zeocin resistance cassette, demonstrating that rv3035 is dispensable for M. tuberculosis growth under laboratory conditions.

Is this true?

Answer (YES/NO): NO